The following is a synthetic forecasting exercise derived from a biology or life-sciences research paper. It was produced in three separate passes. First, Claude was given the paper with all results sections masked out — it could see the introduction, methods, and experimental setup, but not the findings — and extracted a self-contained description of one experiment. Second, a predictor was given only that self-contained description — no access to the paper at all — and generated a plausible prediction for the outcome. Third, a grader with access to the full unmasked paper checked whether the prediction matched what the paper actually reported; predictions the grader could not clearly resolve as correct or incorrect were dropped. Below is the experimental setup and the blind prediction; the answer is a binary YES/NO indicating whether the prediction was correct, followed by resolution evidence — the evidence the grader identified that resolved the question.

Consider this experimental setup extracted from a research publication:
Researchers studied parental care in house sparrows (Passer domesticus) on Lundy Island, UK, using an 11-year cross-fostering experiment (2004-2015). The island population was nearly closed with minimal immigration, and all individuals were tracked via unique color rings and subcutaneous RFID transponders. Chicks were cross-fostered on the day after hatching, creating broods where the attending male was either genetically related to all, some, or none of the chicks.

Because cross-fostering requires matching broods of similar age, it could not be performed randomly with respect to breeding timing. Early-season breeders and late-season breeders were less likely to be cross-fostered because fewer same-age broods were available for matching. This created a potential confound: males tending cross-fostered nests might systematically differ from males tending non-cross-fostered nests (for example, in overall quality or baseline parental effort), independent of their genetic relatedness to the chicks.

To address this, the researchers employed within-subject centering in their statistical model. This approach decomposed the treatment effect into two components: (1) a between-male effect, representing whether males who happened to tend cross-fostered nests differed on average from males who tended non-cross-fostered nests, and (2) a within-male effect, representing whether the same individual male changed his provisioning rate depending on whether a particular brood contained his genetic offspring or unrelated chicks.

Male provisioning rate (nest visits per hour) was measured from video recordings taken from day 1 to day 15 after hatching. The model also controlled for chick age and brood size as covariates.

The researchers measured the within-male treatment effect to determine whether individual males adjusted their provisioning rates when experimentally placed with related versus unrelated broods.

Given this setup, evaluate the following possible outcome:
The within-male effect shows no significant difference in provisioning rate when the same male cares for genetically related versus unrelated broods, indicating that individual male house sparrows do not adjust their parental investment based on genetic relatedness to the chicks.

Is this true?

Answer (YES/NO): YES